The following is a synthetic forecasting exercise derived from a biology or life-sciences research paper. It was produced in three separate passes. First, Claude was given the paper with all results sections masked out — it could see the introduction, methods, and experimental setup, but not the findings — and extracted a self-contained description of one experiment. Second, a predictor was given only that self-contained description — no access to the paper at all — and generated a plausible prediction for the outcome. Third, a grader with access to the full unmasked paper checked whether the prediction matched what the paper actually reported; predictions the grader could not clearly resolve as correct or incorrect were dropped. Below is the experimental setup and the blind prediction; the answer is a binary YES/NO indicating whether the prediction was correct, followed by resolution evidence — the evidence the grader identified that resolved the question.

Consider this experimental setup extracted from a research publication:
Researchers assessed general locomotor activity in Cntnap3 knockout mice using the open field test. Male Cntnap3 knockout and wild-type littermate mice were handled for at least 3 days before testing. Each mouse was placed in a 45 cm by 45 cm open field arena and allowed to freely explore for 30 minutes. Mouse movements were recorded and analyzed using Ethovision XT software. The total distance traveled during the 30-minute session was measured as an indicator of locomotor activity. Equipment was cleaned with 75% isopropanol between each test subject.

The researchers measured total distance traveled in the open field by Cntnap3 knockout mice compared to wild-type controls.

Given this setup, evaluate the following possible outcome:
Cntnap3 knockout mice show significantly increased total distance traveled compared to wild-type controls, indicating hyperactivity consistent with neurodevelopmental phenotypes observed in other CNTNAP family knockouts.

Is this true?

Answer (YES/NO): NO